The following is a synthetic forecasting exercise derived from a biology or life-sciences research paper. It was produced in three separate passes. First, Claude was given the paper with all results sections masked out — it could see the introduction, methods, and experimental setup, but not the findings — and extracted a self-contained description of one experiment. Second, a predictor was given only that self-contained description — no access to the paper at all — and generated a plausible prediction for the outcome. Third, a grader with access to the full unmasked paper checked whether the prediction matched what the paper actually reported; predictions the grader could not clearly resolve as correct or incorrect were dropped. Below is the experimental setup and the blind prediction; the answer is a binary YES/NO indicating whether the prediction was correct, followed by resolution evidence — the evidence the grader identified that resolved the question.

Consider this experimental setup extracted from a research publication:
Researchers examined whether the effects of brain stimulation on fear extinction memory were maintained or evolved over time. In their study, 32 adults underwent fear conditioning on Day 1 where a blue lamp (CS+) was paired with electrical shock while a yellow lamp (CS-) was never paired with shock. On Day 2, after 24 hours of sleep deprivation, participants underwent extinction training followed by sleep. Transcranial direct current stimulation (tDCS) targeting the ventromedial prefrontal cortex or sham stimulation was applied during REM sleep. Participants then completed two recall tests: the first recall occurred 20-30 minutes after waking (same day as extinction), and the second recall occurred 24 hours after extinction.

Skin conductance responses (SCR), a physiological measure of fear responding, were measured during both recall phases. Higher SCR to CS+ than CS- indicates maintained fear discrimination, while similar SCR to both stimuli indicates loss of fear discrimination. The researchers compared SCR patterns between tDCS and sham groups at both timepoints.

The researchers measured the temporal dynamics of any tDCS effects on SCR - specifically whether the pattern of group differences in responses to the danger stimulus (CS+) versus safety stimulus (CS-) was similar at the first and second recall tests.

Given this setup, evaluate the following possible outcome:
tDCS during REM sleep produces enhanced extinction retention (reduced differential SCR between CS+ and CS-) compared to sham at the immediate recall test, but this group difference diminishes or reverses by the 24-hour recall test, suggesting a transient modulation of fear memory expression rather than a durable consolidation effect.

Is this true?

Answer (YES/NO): NO